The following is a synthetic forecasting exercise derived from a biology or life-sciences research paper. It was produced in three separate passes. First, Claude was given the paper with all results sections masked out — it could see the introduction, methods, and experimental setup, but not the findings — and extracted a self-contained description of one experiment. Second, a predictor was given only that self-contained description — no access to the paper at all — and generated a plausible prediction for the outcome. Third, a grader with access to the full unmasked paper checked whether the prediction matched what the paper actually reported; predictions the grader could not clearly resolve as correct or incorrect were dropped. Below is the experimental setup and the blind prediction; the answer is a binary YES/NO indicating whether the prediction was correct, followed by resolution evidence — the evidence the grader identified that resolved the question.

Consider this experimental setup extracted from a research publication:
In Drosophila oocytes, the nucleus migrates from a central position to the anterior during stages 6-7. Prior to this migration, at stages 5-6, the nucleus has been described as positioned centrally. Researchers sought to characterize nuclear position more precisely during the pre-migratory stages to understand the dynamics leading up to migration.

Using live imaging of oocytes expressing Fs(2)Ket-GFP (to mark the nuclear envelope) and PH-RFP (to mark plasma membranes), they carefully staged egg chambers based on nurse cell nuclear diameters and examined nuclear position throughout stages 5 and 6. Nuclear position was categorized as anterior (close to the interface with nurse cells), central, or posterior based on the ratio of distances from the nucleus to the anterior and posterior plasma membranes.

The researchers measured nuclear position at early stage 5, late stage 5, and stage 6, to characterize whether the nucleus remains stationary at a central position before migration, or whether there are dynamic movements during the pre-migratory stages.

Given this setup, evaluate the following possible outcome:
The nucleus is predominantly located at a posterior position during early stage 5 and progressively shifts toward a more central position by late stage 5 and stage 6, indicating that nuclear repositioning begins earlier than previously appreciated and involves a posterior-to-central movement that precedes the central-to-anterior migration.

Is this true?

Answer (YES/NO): NO